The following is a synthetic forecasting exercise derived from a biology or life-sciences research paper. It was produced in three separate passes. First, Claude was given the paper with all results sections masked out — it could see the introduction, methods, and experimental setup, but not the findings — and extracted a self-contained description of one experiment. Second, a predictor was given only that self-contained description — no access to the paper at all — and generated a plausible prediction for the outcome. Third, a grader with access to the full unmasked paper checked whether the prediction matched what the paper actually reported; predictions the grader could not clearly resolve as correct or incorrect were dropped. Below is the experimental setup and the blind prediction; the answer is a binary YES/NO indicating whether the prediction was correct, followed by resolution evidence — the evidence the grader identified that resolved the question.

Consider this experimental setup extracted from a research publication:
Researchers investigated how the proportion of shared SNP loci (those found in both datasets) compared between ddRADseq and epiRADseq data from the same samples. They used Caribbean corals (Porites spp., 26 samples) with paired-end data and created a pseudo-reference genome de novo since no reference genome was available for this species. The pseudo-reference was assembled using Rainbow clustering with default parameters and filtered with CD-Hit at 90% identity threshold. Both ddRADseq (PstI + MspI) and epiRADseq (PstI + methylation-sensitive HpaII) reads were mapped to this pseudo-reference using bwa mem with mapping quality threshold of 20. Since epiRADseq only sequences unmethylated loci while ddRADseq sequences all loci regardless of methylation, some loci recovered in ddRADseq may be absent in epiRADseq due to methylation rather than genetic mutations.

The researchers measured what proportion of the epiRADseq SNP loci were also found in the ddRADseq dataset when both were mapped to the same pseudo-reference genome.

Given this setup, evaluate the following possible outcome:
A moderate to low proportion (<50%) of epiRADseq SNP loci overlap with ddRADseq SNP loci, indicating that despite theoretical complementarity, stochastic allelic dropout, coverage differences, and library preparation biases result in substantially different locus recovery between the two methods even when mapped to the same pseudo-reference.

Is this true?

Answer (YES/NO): NO